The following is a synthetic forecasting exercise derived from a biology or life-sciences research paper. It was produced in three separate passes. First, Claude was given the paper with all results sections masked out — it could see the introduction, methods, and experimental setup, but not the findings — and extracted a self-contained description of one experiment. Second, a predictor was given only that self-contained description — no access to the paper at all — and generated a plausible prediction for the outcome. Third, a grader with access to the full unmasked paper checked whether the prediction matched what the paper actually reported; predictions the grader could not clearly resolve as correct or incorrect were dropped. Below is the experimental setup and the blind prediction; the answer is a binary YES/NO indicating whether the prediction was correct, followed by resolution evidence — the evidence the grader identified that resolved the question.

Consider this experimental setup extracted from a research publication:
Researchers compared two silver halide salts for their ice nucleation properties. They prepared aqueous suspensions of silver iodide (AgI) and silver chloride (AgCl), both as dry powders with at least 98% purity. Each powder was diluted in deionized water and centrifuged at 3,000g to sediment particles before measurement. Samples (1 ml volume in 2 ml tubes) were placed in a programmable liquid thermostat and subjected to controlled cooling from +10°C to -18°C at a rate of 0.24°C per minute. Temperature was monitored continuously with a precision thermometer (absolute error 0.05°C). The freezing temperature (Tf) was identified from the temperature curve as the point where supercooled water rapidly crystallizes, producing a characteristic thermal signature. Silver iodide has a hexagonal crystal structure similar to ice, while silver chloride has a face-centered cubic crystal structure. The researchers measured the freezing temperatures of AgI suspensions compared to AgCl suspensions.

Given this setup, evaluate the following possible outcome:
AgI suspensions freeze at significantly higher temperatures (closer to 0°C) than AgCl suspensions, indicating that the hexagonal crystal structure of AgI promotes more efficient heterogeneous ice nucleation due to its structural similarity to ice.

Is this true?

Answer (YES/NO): YES